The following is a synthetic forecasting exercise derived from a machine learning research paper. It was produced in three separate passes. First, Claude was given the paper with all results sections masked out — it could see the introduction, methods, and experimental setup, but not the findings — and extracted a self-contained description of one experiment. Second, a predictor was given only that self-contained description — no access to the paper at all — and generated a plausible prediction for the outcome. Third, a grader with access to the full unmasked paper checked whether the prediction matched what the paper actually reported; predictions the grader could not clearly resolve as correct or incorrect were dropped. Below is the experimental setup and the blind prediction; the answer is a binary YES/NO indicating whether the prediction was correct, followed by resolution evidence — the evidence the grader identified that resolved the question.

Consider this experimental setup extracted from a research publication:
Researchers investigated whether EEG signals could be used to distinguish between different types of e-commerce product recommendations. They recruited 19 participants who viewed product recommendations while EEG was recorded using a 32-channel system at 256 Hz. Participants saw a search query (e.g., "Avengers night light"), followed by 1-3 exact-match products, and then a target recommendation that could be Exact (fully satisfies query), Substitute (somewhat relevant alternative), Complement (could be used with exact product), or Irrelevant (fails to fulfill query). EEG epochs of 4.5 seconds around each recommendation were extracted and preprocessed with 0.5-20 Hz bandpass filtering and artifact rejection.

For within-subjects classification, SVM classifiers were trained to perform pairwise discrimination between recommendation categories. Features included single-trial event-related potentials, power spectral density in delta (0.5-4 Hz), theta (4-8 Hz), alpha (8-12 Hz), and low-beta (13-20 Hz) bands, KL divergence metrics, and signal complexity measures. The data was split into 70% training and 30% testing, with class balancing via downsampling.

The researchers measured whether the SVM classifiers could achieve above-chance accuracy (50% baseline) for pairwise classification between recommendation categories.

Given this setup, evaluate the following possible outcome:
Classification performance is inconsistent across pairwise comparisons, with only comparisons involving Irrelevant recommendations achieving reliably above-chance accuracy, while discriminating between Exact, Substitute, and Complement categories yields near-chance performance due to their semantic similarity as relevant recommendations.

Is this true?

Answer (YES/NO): NO